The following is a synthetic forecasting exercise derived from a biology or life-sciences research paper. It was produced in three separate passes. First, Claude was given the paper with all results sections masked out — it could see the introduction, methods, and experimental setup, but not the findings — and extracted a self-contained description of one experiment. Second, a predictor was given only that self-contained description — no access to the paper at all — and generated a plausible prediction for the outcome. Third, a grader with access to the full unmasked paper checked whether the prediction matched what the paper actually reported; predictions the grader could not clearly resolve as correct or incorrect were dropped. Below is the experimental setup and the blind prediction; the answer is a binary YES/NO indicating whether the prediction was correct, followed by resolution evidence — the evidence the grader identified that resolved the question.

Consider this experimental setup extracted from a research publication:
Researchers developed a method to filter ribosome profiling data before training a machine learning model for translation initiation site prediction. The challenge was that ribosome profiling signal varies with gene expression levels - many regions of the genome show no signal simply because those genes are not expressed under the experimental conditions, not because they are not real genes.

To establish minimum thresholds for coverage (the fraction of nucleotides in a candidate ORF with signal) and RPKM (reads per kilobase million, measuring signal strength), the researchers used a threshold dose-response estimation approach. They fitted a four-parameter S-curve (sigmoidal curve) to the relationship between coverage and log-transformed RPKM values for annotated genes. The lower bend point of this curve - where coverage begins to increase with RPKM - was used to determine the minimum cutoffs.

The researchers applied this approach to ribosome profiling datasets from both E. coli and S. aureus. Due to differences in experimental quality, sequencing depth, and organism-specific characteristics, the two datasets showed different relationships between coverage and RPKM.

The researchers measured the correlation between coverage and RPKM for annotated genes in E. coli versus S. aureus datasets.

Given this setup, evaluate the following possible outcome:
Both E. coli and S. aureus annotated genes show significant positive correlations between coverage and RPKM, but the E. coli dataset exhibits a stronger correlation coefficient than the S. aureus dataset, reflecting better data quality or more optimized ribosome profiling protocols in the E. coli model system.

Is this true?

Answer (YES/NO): YES